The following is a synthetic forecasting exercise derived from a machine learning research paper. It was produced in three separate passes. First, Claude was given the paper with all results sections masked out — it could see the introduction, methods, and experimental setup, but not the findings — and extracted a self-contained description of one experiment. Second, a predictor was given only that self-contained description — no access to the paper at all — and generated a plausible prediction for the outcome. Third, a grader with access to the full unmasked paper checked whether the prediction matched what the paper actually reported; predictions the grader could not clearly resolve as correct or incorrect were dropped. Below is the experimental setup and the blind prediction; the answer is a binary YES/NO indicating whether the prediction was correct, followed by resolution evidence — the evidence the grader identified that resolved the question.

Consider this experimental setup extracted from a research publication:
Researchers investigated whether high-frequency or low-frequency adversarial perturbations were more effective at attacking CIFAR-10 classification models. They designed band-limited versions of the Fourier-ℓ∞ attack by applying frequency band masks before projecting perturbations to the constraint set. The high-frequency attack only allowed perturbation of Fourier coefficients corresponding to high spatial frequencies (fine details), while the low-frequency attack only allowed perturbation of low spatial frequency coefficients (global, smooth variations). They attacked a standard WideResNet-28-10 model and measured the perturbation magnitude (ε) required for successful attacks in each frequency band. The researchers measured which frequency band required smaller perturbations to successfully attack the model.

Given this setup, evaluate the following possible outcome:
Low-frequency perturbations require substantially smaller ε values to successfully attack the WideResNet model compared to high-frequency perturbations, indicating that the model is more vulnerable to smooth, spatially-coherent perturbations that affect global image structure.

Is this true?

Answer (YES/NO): NO